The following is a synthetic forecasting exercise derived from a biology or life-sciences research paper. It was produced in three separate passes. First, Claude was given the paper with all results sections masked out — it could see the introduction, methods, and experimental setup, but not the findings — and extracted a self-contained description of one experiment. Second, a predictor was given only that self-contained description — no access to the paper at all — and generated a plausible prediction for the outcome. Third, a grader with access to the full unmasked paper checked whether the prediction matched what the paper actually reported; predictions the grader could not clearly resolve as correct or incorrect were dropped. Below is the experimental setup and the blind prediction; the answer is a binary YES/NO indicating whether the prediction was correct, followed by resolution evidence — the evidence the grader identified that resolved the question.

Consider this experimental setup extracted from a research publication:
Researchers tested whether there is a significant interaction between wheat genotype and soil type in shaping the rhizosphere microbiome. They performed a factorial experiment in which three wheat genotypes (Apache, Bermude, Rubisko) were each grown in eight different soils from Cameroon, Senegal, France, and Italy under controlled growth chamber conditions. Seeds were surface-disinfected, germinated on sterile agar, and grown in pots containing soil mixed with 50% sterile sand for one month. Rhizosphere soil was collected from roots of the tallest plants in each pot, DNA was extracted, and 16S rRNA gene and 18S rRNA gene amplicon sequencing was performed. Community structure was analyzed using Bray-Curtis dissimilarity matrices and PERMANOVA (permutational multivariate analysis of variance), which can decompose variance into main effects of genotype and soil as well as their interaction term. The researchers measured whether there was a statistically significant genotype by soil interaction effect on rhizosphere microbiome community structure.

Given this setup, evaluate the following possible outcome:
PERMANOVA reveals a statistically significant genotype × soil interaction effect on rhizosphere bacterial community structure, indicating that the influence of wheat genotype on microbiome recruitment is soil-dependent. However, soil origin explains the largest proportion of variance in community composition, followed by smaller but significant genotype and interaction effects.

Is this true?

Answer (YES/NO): NO